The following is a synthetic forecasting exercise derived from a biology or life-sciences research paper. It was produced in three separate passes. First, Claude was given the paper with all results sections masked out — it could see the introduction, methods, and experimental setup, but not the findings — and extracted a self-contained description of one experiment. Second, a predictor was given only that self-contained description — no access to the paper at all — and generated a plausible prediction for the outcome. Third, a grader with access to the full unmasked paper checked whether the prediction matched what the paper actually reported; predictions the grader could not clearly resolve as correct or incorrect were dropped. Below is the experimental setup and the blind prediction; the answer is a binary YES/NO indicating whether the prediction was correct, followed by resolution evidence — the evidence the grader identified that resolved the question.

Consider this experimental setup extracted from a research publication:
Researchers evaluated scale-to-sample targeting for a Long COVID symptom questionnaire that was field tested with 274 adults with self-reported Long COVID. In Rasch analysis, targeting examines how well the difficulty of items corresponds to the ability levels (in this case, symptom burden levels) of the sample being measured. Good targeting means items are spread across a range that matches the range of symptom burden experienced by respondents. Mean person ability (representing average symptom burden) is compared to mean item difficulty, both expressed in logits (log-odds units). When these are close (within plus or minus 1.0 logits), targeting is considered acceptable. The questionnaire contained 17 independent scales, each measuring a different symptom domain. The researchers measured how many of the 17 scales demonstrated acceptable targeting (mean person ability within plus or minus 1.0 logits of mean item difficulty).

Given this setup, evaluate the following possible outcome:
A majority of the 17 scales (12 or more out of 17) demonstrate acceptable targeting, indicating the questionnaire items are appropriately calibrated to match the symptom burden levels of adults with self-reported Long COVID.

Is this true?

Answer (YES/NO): NO